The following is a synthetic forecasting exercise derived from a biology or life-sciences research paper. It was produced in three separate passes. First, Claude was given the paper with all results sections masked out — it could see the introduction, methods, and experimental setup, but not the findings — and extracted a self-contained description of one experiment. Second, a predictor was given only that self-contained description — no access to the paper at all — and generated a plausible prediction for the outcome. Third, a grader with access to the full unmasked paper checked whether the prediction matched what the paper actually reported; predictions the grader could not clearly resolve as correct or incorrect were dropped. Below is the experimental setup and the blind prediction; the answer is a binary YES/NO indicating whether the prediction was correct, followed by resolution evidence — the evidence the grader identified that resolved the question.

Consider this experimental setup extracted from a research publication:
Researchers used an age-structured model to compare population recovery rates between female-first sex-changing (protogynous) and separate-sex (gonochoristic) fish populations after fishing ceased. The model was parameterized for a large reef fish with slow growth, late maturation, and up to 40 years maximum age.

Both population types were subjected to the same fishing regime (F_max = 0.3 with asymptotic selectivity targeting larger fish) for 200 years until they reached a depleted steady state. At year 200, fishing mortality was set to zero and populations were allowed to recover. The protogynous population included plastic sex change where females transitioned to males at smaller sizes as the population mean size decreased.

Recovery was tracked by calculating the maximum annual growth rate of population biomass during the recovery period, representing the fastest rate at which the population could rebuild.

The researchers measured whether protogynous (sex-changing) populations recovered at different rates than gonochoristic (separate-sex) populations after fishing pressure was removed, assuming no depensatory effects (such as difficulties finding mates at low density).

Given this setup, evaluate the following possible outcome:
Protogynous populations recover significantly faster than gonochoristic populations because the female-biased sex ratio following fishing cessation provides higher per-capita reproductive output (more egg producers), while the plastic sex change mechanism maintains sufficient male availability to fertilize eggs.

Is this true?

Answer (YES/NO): NO